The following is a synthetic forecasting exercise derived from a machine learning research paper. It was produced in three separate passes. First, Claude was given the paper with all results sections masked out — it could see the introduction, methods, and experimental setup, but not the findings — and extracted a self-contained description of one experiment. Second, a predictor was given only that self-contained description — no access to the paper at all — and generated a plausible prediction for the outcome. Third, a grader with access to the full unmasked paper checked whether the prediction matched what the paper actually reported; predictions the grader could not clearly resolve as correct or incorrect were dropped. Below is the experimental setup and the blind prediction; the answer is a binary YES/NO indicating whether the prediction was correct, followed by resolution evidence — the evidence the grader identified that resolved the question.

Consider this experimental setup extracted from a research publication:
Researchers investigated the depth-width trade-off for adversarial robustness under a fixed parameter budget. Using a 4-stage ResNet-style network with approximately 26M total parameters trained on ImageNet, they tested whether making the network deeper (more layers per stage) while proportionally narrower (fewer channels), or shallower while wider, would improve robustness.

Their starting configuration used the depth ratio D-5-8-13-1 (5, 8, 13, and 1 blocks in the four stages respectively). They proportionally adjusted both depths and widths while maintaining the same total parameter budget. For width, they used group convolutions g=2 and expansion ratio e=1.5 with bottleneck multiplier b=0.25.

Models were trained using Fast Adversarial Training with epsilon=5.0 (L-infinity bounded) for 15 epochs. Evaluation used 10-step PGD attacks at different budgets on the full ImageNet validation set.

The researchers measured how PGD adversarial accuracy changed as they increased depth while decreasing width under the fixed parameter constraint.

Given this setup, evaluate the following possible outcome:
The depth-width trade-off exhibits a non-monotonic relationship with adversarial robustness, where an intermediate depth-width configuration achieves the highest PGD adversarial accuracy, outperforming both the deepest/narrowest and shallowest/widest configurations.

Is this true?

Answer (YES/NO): YES